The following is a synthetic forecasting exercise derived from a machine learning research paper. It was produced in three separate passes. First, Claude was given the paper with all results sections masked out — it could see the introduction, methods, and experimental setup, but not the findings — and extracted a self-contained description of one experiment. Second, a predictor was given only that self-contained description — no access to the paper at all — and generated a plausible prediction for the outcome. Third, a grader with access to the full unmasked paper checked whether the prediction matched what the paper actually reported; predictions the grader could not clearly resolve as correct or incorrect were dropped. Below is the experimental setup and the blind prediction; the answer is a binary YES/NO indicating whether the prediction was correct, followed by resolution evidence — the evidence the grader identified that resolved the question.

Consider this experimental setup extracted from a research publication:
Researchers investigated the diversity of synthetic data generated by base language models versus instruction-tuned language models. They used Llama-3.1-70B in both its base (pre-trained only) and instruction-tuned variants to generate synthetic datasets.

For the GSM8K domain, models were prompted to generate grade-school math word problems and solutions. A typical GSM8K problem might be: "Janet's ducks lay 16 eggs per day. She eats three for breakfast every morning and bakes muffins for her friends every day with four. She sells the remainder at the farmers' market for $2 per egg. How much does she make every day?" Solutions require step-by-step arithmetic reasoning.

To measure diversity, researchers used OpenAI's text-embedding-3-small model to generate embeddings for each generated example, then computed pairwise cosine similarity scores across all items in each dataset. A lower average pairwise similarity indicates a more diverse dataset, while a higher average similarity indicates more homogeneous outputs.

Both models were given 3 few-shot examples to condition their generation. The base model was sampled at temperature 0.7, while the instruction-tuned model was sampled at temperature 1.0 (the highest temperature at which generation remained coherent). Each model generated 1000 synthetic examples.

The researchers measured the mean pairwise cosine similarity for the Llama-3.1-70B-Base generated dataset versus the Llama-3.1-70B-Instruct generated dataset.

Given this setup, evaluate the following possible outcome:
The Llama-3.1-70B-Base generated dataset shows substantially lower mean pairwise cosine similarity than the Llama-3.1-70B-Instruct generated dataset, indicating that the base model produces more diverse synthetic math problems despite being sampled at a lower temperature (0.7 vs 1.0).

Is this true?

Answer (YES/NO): YES